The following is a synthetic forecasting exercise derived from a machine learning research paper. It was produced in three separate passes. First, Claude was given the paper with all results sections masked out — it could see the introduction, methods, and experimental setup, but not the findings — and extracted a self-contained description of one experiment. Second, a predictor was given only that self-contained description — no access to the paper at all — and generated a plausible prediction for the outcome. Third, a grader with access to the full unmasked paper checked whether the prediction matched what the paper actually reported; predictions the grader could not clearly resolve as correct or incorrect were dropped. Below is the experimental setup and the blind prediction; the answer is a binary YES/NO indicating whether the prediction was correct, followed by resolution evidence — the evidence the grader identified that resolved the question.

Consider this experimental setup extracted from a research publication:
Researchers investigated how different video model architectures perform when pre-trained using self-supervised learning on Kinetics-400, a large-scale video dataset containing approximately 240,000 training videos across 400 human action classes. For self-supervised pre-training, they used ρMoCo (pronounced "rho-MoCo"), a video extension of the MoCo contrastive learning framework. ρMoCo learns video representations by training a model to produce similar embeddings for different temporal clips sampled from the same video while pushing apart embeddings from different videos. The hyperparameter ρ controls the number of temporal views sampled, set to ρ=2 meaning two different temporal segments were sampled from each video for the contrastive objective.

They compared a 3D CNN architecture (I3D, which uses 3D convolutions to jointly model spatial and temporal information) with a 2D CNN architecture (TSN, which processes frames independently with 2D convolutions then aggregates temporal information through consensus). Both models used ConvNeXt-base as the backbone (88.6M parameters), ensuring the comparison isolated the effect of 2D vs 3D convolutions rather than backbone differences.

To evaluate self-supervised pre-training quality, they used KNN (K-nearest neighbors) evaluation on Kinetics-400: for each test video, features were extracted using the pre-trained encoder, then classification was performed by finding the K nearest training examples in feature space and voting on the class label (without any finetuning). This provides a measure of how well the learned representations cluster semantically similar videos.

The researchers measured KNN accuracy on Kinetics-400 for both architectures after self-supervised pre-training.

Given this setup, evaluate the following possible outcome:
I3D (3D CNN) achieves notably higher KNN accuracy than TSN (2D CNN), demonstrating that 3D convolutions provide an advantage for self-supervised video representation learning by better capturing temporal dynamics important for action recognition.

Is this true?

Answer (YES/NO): YES